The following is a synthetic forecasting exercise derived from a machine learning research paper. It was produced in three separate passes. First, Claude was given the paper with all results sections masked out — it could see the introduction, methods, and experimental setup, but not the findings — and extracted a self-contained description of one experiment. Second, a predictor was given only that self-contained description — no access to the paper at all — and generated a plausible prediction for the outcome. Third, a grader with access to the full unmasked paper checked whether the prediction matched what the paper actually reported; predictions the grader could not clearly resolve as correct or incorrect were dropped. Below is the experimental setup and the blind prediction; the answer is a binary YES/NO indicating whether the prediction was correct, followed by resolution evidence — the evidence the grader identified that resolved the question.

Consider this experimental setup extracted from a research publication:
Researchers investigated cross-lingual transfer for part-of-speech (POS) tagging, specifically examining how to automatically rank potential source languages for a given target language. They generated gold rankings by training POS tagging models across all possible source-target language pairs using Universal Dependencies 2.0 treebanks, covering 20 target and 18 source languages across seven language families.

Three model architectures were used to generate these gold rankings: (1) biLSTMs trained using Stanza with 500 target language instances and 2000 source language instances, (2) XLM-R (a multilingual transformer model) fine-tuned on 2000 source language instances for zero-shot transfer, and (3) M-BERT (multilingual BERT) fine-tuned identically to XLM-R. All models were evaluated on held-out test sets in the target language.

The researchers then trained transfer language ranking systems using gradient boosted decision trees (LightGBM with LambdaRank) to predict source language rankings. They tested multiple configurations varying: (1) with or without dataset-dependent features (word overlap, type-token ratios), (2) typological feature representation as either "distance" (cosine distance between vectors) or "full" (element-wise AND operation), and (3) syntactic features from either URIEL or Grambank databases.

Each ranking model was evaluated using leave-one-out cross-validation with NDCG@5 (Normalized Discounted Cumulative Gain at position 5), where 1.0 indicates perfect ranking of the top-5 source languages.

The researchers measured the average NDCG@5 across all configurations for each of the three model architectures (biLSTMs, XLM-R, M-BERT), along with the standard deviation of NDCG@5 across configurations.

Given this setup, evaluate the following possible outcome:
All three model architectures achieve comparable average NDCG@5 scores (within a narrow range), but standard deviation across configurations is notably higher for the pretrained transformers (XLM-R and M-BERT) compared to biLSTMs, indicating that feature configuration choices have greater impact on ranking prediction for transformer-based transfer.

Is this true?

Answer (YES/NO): NO